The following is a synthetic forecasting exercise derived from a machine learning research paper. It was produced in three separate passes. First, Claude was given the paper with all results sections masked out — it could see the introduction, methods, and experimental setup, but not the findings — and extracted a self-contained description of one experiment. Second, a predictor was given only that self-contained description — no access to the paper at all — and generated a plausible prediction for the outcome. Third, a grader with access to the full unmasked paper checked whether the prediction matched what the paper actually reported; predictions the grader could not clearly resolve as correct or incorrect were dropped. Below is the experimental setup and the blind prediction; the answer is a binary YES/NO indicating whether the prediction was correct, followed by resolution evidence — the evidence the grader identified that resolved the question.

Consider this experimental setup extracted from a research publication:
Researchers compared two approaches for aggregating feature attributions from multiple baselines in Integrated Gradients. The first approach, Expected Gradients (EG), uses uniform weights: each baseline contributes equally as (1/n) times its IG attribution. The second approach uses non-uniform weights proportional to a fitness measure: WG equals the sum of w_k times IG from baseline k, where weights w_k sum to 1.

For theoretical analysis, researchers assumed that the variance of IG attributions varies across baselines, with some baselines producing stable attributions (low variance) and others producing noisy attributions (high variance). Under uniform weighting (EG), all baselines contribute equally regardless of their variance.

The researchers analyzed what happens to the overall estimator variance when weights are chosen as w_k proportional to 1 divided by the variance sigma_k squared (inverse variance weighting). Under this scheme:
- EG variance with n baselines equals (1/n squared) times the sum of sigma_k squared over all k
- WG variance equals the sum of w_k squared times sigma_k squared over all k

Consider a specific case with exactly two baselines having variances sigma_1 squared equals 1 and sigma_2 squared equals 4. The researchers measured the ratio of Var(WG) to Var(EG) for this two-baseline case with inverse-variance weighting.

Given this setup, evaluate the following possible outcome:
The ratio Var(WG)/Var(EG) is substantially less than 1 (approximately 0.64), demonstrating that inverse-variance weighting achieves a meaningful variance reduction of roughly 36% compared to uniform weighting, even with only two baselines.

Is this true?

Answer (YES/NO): YES